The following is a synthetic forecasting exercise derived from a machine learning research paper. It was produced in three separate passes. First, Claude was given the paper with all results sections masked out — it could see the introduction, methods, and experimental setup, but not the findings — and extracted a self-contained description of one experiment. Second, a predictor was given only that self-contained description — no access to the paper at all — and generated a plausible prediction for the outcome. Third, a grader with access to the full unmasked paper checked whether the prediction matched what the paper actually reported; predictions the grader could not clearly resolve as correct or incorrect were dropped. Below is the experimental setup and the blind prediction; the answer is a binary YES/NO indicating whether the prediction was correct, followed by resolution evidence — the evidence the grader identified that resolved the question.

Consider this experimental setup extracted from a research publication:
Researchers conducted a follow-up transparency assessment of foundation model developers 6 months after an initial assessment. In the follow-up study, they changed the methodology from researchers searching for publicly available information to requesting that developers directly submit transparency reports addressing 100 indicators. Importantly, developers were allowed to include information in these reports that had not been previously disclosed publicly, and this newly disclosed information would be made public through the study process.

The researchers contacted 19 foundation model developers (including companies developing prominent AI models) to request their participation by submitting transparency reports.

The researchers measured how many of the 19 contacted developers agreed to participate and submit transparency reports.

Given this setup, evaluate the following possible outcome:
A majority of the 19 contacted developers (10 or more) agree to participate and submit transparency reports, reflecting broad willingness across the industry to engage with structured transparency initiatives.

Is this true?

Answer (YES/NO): YES